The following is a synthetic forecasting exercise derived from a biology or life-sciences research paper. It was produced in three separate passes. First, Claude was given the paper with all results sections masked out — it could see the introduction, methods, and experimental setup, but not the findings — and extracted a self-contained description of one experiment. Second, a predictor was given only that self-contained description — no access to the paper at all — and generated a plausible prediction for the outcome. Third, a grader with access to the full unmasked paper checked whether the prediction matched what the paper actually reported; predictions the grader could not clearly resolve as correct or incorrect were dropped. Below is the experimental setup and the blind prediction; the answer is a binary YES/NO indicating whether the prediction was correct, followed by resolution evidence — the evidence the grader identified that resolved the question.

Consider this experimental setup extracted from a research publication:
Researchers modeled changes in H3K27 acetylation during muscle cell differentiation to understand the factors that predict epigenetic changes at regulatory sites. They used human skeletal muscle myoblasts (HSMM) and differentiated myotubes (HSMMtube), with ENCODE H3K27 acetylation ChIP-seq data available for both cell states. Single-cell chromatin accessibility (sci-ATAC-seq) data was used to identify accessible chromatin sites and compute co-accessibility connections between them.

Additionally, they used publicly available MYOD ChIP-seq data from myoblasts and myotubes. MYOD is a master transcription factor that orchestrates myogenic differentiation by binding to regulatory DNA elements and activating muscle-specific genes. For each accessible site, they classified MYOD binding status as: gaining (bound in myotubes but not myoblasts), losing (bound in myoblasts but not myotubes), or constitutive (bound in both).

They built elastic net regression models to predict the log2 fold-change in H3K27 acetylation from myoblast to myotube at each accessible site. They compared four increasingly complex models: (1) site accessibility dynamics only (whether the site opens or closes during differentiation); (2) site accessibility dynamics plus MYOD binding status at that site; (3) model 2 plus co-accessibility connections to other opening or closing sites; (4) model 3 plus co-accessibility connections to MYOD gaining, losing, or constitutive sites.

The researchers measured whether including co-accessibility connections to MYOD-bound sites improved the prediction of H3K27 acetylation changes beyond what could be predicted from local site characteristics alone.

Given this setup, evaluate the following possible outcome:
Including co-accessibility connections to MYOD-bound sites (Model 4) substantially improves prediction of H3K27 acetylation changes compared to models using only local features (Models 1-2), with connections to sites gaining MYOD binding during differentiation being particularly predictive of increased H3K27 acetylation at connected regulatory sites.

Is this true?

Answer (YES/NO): YES